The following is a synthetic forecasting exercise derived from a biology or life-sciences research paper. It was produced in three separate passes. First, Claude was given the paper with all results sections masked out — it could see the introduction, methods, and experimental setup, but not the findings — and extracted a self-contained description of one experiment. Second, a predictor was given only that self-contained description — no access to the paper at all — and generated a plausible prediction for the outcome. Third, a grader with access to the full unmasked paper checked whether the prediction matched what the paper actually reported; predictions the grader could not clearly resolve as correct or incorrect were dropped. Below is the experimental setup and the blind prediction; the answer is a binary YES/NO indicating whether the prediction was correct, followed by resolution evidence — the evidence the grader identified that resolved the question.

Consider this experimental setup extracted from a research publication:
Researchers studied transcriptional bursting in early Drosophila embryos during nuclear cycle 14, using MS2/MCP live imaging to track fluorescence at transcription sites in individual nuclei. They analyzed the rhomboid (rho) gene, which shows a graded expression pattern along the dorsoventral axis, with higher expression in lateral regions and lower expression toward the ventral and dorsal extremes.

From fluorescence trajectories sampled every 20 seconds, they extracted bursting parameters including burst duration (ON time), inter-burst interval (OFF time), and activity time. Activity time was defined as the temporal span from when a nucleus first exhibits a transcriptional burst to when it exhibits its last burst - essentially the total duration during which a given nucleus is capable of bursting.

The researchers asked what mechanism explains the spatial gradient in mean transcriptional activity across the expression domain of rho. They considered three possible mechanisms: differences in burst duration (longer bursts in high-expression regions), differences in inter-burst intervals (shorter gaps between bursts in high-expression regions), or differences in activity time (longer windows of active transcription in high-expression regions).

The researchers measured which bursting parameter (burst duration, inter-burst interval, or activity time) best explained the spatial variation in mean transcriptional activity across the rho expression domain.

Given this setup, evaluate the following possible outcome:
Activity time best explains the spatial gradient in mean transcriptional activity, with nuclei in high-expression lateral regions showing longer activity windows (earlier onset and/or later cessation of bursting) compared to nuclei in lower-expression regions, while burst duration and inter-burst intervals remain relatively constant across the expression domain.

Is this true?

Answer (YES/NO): YES